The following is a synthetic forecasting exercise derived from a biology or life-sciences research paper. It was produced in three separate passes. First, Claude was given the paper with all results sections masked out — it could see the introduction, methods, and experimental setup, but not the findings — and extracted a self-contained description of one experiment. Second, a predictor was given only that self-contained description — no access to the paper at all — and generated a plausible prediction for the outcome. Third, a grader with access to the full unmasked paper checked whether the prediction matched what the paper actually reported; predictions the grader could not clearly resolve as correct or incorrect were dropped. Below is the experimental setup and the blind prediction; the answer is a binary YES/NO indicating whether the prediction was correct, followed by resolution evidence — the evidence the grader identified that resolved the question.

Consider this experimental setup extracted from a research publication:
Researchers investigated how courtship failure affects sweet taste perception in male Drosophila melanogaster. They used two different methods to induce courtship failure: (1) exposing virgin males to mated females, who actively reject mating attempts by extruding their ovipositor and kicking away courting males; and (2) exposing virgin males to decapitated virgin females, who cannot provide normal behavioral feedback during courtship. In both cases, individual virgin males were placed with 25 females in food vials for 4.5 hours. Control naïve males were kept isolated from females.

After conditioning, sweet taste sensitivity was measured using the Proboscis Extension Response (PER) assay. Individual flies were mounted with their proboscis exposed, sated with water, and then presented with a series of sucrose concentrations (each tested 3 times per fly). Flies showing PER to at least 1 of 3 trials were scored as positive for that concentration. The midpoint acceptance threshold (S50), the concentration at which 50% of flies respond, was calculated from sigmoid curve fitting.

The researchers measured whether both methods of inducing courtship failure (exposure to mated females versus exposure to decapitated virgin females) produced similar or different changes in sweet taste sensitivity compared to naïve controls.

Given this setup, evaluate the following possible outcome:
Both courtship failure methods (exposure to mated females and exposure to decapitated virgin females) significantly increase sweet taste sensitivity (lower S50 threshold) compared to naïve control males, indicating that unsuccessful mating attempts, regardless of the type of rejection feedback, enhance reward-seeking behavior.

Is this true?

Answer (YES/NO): NO